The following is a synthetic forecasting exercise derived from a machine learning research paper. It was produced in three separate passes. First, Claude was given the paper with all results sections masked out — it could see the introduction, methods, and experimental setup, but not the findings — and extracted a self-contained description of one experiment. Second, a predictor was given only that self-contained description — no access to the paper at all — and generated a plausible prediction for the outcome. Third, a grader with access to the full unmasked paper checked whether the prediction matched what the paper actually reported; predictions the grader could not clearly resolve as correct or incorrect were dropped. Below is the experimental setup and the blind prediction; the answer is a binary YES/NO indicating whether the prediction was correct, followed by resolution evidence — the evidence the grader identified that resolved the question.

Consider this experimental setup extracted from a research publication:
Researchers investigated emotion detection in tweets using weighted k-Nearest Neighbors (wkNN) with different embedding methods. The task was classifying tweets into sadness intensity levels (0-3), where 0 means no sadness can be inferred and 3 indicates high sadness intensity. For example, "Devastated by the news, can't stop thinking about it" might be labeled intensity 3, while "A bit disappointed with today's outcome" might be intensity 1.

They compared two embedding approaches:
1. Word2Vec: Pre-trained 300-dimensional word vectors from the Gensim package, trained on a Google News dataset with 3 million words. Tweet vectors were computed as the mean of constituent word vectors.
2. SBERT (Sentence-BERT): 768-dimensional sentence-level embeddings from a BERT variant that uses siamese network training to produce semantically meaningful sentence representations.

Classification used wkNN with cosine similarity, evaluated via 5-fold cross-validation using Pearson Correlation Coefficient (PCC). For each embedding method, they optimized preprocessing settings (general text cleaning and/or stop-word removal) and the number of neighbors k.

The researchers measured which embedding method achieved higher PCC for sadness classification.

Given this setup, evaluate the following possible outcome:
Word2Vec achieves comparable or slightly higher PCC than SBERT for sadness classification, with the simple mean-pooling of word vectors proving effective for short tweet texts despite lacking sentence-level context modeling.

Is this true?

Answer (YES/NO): NO